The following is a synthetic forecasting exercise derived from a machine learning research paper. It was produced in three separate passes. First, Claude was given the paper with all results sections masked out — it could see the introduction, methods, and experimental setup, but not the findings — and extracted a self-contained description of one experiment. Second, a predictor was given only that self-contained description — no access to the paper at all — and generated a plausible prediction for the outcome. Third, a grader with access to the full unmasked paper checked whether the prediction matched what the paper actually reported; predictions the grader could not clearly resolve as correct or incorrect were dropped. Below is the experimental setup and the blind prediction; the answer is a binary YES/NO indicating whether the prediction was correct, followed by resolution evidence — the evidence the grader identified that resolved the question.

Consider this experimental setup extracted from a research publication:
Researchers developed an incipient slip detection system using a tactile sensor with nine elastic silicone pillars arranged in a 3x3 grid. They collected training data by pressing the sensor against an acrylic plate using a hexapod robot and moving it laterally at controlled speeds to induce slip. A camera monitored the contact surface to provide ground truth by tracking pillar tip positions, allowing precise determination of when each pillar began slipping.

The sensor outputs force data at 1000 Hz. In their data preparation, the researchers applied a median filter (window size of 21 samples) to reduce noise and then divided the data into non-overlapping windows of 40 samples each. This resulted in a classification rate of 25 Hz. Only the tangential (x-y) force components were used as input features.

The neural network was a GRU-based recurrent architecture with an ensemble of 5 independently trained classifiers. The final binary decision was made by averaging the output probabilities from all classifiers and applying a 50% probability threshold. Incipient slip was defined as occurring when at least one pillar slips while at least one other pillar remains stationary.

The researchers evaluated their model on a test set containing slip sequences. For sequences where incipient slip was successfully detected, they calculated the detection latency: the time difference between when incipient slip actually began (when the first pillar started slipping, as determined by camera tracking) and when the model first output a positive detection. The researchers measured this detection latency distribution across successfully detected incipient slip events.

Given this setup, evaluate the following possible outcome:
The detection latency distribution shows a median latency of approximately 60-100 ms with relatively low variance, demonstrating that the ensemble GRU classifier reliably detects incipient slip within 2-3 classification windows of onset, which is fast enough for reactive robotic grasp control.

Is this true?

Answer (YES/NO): NO